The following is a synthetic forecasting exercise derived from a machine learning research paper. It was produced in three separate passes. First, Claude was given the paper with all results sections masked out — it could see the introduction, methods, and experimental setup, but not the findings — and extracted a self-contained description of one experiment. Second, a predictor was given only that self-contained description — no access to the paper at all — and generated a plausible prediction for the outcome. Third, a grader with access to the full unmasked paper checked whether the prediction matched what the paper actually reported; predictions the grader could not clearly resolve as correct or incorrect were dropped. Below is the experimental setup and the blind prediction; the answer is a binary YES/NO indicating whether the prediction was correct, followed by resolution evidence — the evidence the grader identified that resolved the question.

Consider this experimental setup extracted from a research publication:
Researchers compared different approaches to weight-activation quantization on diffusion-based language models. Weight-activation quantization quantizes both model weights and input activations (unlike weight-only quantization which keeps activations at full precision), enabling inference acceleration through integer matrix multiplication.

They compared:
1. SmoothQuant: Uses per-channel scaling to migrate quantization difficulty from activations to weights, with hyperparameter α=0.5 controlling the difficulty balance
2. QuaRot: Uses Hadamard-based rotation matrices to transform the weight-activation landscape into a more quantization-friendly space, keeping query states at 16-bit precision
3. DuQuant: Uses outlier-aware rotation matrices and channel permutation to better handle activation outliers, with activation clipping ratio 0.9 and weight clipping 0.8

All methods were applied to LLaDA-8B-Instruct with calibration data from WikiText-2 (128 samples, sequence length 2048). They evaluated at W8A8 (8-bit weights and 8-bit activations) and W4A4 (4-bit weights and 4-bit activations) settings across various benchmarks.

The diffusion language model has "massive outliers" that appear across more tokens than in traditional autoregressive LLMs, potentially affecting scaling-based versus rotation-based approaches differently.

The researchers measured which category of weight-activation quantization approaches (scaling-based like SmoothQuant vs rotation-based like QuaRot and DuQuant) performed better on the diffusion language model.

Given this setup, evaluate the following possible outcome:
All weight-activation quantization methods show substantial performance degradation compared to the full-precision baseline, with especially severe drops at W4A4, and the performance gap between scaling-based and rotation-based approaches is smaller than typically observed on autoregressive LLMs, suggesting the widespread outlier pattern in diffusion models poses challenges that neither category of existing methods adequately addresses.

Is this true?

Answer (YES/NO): NO